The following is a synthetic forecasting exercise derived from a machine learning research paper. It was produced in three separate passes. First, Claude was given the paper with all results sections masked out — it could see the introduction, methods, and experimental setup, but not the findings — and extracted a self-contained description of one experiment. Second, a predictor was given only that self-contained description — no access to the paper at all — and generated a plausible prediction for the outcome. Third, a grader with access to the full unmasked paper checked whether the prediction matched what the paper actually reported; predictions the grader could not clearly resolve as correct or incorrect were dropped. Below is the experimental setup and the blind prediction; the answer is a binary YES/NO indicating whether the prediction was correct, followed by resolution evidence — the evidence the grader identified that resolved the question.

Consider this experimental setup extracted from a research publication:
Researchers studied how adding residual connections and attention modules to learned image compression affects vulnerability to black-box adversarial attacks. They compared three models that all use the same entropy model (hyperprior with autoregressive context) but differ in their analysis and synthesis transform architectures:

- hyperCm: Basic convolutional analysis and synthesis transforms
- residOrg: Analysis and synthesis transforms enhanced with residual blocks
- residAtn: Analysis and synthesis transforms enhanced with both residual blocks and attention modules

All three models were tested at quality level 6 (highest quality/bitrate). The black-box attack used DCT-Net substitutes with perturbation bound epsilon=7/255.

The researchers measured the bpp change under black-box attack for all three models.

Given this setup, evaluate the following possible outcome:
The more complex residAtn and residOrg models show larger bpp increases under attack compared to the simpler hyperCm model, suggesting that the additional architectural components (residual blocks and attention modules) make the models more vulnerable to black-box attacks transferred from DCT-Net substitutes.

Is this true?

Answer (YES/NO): NO